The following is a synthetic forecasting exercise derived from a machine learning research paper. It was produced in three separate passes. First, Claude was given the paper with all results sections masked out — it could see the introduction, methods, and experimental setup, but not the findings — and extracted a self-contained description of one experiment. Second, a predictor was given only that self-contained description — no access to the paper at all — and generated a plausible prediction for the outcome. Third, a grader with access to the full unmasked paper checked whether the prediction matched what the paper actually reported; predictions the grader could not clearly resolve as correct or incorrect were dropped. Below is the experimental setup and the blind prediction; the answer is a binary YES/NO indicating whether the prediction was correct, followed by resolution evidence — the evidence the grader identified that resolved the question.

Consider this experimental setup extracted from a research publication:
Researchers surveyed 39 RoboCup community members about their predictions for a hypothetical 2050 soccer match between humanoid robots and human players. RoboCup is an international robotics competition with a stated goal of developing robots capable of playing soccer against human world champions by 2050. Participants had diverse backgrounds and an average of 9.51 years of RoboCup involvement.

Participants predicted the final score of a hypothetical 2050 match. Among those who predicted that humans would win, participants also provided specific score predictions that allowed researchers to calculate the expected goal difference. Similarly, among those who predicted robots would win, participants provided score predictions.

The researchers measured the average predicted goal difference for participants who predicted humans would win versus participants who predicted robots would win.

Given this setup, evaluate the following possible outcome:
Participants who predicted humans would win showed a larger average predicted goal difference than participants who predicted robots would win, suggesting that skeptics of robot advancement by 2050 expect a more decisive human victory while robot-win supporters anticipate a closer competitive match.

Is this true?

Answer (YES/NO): YES